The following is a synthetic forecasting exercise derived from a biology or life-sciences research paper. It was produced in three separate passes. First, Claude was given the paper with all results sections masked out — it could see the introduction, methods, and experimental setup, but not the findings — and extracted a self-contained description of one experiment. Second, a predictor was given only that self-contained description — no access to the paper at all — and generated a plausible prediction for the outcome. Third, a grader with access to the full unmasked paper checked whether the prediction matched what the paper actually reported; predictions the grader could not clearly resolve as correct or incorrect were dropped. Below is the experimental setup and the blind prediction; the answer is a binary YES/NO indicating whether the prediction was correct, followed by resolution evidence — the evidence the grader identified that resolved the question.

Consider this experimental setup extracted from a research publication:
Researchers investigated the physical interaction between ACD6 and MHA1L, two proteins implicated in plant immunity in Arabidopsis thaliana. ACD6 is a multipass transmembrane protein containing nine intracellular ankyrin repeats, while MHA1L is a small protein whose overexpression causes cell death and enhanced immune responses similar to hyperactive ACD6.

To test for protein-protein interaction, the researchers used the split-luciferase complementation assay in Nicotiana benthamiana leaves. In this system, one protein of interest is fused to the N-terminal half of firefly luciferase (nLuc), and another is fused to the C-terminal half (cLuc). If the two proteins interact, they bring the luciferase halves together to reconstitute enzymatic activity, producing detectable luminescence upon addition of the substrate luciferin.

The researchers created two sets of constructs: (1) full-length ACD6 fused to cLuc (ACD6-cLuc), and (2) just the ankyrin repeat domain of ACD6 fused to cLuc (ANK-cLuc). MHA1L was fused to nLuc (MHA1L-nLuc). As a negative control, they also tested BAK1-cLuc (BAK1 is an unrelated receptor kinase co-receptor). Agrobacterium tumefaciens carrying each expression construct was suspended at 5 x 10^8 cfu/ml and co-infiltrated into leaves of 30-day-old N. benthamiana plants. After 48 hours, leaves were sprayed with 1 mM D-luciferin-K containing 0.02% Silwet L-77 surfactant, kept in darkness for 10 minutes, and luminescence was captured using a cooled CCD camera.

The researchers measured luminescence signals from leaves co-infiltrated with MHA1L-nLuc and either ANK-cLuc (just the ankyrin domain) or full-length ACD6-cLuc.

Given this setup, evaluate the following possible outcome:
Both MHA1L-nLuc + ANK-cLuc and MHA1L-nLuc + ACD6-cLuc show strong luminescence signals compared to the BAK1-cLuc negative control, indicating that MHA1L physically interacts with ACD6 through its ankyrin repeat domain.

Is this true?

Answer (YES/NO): YES